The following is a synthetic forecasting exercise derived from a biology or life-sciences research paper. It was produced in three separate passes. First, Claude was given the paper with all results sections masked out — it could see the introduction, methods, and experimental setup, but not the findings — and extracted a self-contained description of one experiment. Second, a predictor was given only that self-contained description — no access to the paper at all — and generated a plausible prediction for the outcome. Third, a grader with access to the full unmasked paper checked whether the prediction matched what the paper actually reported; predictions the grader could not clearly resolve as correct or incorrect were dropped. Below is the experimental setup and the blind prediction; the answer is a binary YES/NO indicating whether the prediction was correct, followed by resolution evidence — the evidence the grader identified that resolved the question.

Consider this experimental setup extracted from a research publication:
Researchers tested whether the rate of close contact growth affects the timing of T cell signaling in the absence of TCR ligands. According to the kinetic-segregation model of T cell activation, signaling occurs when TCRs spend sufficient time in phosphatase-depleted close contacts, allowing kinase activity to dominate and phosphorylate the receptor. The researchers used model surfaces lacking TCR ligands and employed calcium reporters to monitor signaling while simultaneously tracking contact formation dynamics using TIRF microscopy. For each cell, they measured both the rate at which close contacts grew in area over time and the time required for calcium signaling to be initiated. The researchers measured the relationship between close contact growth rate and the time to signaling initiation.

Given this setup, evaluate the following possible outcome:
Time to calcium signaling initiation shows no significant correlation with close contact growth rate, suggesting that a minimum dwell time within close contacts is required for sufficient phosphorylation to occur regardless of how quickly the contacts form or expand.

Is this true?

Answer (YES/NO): NO